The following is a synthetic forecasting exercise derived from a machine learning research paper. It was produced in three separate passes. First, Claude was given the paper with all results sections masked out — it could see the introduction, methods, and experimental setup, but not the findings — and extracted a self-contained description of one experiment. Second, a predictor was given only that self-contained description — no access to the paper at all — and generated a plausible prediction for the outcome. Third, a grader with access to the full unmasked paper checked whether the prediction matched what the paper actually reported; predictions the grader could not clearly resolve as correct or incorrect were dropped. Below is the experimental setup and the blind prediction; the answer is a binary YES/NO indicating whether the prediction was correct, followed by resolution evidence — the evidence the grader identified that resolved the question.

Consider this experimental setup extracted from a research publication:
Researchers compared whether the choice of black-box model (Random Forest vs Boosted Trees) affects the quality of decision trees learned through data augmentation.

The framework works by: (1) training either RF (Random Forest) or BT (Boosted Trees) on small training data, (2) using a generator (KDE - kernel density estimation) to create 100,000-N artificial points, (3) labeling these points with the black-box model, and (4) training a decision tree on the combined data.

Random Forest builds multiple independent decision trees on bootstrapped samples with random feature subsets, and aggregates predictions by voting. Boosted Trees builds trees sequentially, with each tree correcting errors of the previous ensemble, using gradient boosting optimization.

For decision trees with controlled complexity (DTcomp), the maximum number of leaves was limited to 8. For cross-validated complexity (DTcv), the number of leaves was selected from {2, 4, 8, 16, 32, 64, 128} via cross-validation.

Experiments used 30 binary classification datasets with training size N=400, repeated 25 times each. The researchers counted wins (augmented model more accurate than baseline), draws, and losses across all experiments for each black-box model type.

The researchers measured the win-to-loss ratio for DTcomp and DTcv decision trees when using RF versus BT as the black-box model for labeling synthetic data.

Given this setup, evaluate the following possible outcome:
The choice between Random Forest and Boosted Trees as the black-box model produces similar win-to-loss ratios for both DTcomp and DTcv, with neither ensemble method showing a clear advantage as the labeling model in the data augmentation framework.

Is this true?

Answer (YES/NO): YES